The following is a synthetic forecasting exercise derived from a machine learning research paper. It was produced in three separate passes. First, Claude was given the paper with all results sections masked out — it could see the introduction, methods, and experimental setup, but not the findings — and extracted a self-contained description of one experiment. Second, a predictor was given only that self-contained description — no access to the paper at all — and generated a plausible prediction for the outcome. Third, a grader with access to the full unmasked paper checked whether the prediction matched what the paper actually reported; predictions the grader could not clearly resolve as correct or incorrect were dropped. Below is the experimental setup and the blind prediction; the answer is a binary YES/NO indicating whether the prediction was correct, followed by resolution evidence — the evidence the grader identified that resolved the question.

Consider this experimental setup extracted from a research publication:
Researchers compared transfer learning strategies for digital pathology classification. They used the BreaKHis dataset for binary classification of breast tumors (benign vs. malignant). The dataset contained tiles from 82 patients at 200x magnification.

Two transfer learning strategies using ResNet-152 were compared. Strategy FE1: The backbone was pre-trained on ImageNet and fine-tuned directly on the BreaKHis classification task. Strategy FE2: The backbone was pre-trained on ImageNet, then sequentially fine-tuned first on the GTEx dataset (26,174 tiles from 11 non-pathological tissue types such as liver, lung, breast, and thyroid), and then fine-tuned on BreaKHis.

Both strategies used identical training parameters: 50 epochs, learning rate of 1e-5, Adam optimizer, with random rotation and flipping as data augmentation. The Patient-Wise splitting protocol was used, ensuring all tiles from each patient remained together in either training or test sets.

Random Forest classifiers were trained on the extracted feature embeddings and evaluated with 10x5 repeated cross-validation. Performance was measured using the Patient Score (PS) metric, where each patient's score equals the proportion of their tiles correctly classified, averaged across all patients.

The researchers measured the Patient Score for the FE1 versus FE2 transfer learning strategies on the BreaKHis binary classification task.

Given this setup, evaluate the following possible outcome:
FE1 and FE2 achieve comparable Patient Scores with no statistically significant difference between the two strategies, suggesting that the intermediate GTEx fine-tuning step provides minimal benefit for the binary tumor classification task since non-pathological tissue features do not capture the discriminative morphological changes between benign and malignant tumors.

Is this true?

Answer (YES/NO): NO